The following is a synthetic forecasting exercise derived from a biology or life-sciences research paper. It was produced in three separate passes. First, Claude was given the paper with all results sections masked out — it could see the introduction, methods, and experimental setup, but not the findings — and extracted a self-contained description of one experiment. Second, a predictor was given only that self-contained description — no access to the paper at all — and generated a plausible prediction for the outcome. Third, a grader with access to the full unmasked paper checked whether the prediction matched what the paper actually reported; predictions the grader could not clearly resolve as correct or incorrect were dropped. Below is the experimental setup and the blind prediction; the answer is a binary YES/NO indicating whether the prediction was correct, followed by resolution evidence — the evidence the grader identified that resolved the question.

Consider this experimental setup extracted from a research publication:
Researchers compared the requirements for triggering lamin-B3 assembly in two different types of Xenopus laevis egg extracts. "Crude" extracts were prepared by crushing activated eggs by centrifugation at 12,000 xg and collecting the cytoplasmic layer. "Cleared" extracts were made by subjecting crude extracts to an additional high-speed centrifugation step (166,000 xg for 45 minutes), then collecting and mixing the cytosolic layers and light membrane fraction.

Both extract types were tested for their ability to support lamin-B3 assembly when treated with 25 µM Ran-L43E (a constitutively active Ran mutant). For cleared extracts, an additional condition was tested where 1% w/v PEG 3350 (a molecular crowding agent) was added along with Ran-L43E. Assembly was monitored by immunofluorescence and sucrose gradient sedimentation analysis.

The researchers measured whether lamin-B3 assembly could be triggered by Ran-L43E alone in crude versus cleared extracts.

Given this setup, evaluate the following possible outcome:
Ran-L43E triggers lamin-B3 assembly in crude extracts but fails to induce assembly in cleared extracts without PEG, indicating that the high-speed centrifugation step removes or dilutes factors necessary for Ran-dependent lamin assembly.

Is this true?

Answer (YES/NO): YES